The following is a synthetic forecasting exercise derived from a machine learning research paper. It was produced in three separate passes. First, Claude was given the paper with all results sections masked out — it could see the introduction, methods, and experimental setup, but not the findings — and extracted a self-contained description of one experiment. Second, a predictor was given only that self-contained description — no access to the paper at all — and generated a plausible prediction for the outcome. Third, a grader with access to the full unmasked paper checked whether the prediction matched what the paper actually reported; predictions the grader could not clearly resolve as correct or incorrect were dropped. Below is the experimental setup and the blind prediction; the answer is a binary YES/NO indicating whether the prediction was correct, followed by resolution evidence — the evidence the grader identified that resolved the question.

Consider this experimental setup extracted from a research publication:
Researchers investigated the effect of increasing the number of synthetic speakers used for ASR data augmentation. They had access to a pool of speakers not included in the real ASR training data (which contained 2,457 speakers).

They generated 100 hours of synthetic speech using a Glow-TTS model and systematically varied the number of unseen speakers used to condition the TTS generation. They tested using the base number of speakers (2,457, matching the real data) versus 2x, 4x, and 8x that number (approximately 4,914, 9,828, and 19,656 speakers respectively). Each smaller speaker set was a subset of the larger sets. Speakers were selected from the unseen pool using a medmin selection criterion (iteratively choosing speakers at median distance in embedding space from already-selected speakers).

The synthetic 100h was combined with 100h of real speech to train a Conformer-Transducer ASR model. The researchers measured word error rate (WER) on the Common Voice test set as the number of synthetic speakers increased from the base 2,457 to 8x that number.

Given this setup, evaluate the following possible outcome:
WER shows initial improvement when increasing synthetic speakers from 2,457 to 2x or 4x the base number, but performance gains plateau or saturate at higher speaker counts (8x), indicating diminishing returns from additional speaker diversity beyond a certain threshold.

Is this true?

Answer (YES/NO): NO